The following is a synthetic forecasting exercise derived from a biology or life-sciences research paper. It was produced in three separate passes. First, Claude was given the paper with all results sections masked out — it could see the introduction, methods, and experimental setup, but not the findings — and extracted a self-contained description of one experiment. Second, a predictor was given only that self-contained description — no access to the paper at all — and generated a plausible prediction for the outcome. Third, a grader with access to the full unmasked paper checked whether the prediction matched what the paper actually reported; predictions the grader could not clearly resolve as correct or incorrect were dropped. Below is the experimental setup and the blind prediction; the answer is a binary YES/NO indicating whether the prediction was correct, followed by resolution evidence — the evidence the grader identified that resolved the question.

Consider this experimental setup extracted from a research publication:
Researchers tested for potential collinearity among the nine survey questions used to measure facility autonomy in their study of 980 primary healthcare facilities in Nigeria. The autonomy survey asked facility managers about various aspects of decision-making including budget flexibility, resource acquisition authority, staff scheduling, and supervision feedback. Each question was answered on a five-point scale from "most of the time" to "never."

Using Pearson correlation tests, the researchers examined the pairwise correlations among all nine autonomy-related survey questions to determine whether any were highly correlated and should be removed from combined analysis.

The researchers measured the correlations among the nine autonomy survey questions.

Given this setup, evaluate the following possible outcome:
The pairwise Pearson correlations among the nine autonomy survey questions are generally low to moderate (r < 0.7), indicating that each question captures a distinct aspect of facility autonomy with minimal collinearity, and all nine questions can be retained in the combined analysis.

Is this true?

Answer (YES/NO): YES